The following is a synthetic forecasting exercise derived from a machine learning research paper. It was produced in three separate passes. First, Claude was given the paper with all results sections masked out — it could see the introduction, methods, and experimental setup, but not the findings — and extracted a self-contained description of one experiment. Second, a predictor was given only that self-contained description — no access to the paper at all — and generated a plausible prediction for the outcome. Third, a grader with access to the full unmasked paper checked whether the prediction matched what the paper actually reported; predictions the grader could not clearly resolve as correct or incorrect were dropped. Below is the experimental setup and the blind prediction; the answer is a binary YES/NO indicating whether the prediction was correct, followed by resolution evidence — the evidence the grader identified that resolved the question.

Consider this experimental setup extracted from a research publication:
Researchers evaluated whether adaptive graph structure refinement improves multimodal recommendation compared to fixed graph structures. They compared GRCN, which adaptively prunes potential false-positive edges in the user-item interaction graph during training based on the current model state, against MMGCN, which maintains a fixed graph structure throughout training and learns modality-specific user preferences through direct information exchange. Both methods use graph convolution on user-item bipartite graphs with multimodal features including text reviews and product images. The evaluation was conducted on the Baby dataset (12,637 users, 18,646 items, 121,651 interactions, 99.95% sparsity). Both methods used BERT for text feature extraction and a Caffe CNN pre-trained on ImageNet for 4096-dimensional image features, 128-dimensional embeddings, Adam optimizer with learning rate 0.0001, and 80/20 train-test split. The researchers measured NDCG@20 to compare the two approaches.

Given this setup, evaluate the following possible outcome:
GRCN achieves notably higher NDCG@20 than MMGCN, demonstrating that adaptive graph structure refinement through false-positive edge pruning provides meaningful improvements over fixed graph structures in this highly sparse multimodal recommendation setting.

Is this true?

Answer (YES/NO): YES